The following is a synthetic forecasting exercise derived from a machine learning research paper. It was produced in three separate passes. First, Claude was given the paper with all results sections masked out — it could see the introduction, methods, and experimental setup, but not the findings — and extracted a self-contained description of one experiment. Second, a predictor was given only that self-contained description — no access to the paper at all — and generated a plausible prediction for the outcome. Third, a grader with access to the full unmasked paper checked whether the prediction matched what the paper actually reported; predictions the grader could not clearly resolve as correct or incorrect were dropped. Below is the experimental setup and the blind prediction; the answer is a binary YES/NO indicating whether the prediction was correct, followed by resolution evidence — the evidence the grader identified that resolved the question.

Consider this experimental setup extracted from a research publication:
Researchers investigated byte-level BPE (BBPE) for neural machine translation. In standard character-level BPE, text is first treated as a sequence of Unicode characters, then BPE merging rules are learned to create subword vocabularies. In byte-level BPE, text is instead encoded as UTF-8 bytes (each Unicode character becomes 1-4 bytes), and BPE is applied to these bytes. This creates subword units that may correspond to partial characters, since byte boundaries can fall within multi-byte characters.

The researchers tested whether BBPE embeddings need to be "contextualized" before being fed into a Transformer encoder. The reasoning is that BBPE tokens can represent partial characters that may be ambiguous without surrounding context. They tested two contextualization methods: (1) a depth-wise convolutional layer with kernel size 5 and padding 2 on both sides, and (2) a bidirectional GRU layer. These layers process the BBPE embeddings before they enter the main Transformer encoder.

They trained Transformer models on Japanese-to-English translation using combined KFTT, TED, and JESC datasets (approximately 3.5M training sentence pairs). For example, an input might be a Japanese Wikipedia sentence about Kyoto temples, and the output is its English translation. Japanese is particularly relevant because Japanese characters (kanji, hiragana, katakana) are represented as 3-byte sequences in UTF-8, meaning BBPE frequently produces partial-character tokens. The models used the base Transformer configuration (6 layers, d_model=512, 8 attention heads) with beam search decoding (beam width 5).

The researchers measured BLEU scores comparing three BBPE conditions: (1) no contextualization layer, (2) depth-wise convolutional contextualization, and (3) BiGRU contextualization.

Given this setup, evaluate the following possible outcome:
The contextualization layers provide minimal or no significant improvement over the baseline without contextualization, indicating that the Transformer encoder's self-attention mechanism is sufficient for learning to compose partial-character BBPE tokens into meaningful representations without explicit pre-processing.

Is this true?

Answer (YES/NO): NO